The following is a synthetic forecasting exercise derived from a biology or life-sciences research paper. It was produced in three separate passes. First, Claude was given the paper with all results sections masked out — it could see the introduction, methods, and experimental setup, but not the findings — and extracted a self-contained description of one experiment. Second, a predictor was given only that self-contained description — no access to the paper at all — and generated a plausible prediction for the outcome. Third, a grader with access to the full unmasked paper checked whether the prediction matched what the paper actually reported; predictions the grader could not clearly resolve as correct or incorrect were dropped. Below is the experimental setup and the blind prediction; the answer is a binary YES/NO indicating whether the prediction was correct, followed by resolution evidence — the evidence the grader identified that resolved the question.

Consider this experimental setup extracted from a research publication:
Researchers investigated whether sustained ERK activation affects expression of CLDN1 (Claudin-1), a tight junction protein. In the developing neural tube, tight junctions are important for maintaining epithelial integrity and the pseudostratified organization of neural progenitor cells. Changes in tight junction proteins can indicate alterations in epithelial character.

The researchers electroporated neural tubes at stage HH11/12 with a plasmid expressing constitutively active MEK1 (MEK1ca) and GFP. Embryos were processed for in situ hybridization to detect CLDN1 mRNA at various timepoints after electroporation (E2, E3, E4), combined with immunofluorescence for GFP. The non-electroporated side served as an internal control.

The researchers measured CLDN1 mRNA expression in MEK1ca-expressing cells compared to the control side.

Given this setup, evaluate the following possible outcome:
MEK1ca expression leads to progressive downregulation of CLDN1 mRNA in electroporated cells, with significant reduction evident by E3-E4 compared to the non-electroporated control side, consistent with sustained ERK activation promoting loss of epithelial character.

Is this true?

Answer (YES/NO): NO